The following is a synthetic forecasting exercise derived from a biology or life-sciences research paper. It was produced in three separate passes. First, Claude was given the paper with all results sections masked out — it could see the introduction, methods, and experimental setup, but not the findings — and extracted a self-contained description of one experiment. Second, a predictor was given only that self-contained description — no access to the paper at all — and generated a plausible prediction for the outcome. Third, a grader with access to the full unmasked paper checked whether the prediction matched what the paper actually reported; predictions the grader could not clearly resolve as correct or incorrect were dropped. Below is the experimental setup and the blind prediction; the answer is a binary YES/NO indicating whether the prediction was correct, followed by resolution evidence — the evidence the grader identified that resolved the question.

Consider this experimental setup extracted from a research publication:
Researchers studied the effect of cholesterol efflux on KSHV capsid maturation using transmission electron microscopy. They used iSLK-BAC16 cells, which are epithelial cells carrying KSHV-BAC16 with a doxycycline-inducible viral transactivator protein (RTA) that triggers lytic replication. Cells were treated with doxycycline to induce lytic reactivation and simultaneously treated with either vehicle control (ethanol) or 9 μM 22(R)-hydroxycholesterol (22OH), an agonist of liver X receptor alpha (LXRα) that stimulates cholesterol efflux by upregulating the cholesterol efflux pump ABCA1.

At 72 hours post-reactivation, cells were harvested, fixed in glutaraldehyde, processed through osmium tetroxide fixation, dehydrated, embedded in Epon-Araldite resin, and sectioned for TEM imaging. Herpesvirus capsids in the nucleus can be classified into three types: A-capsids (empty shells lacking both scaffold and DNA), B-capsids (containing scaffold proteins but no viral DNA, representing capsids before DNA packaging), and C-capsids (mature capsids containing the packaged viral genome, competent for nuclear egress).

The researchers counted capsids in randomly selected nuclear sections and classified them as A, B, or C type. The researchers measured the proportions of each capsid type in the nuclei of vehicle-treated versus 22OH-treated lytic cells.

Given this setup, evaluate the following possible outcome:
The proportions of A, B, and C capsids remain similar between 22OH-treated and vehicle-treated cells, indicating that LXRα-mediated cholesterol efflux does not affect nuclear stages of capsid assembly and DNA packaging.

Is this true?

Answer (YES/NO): NO